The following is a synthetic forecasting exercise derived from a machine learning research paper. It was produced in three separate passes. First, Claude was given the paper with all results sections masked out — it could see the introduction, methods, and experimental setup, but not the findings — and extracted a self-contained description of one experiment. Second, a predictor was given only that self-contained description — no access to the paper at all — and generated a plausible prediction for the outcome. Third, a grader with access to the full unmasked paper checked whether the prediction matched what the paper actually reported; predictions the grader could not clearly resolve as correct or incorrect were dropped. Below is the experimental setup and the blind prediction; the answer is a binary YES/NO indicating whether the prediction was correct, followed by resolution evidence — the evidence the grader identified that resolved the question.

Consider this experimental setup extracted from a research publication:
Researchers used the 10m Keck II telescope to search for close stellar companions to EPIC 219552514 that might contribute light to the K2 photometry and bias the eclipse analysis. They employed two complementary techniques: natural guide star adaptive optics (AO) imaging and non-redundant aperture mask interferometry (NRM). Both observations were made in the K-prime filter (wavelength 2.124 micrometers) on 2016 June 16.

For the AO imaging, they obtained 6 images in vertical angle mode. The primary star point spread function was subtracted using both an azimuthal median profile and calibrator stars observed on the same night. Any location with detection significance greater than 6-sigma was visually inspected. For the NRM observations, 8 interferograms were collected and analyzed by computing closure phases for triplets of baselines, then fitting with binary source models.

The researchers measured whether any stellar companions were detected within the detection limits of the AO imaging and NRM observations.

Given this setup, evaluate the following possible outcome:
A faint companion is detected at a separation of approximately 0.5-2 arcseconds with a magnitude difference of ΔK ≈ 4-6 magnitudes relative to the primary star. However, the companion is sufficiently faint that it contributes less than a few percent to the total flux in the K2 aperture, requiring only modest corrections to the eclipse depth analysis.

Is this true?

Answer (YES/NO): NO